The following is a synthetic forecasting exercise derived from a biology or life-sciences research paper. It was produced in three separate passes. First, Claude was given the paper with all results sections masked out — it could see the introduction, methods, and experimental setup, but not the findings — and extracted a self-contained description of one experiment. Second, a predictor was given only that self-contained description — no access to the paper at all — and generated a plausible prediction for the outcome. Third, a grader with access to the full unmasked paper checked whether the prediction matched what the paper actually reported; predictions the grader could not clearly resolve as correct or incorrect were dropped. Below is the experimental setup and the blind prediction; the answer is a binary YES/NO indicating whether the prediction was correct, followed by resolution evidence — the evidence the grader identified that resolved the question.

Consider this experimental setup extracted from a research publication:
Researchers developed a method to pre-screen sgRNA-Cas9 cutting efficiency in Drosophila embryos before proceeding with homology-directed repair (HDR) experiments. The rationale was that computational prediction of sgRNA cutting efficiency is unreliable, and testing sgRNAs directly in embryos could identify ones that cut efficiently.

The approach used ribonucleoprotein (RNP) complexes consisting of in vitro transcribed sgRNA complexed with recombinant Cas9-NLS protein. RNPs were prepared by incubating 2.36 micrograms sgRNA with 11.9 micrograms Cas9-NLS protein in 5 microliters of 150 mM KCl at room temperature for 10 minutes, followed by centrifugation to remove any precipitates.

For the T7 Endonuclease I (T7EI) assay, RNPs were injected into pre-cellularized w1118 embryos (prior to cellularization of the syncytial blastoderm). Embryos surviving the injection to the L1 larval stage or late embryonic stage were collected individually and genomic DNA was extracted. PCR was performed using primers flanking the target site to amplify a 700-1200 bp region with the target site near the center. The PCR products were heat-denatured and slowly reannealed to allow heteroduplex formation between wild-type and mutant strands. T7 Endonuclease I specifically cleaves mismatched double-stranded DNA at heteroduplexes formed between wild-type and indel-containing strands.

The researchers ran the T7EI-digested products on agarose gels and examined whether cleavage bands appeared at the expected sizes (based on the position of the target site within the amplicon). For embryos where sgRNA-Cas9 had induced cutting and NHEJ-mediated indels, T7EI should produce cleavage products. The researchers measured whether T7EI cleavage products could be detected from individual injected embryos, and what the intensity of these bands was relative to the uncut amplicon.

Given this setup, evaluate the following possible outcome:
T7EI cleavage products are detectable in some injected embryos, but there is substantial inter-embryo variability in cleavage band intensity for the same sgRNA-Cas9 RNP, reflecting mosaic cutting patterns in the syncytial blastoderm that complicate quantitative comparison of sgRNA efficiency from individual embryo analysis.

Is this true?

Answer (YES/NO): NO